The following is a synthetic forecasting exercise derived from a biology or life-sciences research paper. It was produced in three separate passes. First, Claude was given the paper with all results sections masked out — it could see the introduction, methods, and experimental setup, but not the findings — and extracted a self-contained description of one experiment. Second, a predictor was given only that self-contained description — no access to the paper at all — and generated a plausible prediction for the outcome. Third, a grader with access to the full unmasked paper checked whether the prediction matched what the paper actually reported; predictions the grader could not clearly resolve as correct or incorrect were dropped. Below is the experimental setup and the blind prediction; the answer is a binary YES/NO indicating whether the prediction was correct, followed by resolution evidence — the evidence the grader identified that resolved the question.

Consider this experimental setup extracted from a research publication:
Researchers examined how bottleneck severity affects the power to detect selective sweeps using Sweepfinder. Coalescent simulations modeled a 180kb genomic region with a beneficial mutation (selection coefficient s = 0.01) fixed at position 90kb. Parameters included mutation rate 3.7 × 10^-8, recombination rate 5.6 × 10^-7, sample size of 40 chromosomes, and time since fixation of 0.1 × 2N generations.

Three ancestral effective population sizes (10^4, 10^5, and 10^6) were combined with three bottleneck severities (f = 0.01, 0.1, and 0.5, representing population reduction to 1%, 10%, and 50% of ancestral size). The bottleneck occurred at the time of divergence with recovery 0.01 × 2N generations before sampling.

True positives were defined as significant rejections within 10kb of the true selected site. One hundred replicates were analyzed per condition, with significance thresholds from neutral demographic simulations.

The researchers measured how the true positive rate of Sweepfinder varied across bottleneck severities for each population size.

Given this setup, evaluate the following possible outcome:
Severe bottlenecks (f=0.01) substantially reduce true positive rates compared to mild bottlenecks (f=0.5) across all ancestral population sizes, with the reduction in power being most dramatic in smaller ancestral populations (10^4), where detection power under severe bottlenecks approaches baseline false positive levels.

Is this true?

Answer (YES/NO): NO